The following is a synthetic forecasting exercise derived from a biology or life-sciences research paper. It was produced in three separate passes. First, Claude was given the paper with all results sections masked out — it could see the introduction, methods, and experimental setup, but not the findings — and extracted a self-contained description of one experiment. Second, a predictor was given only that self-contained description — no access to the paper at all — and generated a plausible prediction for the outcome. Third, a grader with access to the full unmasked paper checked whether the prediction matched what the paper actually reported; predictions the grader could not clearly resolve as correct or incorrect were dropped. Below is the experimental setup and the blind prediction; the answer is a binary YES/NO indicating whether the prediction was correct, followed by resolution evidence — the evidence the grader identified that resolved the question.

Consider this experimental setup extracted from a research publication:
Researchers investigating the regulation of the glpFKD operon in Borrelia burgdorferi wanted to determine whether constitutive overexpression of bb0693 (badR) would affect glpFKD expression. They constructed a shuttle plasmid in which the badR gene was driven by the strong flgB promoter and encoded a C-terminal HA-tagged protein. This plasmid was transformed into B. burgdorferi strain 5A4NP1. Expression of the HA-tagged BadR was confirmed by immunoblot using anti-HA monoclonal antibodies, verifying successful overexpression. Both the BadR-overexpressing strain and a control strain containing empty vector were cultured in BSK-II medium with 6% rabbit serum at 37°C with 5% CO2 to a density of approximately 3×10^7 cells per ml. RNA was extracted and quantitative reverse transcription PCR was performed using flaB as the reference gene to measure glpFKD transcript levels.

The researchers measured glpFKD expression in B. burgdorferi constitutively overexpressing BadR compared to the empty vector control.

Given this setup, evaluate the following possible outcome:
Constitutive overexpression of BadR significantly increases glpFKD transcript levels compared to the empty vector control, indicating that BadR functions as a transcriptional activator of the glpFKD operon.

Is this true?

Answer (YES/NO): NO